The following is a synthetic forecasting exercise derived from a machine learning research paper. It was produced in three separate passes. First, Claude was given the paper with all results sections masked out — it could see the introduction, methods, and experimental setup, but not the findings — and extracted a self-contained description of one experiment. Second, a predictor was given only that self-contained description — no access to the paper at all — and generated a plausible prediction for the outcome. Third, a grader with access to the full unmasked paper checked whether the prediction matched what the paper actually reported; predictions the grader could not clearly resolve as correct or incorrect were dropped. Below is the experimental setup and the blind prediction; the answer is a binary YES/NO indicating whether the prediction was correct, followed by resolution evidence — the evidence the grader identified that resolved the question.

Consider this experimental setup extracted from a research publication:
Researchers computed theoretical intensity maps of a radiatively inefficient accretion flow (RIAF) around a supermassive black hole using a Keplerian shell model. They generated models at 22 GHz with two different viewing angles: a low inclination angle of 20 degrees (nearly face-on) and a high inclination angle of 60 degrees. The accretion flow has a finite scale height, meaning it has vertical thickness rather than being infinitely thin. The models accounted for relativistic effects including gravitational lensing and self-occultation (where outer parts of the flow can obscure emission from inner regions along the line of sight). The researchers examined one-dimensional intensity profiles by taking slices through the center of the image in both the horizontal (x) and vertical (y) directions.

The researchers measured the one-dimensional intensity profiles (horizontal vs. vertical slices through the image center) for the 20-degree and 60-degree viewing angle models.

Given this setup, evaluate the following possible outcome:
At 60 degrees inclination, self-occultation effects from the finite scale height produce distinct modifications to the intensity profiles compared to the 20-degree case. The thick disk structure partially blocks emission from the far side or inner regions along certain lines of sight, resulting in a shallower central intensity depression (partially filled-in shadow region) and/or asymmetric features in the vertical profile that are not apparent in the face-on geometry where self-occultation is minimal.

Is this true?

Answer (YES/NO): YES